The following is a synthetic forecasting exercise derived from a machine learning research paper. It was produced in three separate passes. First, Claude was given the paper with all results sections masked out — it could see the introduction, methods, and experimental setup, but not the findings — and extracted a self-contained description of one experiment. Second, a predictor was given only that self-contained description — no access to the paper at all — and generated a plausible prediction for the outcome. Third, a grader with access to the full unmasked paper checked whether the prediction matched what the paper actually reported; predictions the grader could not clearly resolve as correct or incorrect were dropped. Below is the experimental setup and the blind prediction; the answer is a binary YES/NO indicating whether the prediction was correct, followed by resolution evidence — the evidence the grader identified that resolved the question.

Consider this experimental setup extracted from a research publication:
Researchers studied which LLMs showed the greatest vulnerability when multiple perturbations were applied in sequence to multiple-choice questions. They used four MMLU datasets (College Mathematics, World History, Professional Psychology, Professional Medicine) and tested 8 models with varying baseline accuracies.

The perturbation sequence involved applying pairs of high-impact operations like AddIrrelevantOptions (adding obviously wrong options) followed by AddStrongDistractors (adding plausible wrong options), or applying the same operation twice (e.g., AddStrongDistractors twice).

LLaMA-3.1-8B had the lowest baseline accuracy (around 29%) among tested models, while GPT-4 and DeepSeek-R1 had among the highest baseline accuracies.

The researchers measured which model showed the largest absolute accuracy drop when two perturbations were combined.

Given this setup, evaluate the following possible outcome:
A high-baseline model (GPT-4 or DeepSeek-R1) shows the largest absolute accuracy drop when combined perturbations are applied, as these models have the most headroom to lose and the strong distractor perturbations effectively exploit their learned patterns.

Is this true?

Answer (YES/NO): NO